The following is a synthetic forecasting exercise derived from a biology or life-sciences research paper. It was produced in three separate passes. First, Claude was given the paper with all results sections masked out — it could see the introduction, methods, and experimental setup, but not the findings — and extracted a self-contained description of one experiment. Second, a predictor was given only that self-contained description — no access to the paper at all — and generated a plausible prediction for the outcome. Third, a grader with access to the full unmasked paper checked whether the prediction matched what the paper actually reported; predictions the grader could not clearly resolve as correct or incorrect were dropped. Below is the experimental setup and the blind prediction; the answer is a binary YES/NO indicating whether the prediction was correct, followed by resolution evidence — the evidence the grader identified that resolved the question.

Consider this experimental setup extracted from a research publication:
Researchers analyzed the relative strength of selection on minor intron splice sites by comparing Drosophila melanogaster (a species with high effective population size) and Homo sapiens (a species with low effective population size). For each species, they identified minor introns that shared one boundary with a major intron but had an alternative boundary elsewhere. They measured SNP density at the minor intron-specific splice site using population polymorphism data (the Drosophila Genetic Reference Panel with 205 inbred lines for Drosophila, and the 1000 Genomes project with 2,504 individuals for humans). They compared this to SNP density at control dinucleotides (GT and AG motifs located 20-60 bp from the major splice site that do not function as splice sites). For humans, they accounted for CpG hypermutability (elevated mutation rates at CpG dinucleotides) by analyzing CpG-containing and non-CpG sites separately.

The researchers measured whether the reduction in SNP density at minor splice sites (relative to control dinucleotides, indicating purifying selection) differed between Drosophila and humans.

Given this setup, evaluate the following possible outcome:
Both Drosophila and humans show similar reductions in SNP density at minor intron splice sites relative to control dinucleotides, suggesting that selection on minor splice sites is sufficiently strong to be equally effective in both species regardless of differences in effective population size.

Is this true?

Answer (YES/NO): NO